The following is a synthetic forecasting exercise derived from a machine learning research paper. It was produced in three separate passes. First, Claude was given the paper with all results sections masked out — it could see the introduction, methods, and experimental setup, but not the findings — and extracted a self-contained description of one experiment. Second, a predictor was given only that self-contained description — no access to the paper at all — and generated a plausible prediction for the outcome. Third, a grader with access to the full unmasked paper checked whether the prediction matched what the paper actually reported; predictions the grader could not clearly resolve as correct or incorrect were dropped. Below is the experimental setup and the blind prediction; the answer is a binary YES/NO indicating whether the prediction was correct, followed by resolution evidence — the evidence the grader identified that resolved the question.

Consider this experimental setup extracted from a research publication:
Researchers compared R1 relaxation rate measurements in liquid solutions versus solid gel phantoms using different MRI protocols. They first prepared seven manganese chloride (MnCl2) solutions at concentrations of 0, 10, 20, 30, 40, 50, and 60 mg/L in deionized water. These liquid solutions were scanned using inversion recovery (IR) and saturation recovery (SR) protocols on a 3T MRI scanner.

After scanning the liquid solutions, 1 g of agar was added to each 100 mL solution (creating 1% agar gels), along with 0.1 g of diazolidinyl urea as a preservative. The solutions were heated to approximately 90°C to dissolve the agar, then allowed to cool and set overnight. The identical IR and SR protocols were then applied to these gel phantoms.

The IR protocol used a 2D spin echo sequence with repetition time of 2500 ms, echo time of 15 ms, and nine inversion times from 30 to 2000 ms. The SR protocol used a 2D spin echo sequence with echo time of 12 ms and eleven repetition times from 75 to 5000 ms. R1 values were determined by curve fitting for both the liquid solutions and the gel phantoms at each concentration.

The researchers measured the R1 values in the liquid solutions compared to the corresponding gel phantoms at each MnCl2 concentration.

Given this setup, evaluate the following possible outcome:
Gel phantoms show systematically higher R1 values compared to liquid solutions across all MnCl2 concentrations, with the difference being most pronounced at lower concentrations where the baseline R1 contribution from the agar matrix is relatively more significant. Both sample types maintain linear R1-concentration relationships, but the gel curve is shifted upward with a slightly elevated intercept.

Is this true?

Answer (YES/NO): NO